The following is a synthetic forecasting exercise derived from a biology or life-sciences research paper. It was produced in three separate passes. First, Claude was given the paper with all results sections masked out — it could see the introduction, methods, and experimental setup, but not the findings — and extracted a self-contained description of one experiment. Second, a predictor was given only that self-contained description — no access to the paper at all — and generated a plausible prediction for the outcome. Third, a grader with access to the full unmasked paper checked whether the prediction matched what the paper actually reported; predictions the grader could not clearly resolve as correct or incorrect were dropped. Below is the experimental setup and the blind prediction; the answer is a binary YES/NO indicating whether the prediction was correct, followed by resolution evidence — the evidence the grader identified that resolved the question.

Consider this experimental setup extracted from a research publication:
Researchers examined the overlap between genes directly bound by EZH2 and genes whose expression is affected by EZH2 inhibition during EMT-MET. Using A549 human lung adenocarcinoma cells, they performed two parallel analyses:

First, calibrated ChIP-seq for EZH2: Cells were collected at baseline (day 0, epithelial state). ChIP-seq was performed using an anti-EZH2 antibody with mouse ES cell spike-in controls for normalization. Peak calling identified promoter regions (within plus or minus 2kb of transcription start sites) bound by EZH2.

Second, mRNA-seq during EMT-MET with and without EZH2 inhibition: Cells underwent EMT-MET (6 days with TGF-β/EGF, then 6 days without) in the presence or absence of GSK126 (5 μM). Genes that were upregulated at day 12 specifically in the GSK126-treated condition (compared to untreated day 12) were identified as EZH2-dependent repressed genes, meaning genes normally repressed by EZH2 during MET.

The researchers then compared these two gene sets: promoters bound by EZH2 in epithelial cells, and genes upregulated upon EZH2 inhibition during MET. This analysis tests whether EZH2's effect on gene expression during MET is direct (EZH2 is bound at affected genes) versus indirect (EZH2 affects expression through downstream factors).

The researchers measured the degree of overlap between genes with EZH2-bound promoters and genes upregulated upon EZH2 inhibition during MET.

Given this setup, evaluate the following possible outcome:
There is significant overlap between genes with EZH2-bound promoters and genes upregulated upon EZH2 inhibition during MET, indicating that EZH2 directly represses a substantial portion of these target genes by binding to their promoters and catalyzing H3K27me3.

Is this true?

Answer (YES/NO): YES